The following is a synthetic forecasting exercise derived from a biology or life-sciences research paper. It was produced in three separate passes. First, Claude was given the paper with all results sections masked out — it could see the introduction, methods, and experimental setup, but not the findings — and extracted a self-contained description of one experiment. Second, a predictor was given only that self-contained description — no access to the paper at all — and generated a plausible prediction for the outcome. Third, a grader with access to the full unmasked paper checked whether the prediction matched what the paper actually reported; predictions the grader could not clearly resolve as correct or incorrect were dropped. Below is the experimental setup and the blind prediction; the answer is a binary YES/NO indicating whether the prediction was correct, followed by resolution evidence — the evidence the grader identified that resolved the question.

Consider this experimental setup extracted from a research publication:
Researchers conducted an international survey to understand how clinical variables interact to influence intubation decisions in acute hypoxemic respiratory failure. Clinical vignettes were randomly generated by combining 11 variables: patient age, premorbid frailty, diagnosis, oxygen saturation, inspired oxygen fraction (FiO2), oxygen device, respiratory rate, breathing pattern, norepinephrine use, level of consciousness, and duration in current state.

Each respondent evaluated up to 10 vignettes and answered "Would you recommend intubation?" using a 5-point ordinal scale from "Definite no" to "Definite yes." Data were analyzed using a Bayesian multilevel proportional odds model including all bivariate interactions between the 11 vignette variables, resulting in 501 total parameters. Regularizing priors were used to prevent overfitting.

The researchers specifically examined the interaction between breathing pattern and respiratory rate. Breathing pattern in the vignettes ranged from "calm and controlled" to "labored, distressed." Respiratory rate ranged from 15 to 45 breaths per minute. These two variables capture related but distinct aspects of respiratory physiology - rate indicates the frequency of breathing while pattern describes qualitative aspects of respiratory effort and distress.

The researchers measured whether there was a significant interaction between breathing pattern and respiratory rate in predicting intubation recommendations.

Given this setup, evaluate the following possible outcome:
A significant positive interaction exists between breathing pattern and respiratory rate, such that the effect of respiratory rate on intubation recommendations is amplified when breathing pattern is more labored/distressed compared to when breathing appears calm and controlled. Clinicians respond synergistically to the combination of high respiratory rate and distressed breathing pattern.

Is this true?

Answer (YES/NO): NO